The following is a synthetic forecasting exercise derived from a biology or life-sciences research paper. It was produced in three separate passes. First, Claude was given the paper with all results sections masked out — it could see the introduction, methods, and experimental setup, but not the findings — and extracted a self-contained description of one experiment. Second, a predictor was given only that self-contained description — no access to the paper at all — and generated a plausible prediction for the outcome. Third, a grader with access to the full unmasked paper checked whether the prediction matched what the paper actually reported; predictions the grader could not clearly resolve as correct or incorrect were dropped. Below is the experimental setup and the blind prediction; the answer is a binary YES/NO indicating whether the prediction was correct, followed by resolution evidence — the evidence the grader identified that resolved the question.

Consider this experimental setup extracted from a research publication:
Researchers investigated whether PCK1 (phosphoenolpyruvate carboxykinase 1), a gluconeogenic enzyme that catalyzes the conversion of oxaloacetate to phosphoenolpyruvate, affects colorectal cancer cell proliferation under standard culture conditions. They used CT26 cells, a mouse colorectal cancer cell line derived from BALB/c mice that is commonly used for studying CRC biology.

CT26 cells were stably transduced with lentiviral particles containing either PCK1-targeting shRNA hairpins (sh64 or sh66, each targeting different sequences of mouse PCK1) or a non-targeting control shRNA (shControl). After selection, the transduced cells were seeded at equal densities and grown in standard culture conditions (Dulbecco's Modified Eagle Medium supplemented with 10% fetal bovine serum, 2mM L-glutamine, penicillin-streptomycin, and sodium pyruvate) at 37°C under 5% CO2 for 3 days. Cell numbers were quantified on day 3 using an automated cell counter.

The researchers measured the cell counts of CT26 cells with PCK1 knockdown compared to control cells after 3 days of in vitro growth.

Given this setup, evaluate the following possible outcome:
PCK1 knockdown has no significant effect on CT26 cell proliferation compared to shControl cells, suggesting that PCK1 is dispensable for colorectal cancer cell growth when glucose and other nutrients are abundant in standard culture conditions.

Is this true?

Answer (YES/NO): YES